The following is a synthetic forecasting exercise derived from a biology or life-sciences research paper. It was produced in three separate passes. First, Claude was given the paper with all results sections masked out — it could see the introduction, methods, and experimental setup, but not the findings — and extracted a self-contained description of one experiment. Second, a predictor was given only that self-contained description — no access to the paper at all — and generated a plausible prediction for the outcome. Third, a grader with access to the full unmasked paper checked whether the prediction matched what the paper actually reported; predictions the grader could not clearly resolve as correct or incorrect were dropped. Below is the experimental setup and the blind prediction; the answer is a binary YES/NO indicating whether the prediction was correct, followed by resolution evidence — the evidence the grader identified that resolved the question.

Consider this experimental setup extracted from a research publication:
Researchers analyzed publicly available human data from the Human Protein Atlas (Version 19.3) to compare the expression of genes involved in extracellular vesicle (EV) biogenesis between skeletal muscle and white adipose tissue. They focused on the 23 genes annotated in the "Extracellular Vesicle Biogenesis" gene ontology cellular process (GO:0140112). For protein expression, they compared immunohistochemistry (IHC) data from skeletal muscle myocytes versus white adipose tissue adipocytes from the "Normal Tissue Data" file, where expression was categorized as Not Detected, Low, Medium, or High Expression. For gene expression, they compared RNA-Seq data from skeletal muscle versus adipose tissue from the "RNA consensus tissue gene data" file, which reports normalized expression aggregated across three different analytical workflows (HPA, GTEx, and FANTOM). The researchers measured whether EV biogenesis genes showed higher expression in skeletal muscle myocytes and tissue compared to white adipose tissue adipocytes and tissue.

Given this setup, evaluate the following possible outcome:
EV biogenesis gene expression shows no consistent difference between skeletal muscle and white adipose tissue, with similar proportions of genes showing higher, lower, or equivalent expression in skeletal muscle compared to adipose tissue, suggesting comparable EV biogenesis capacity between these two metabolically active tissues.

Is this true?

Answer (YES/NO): NO